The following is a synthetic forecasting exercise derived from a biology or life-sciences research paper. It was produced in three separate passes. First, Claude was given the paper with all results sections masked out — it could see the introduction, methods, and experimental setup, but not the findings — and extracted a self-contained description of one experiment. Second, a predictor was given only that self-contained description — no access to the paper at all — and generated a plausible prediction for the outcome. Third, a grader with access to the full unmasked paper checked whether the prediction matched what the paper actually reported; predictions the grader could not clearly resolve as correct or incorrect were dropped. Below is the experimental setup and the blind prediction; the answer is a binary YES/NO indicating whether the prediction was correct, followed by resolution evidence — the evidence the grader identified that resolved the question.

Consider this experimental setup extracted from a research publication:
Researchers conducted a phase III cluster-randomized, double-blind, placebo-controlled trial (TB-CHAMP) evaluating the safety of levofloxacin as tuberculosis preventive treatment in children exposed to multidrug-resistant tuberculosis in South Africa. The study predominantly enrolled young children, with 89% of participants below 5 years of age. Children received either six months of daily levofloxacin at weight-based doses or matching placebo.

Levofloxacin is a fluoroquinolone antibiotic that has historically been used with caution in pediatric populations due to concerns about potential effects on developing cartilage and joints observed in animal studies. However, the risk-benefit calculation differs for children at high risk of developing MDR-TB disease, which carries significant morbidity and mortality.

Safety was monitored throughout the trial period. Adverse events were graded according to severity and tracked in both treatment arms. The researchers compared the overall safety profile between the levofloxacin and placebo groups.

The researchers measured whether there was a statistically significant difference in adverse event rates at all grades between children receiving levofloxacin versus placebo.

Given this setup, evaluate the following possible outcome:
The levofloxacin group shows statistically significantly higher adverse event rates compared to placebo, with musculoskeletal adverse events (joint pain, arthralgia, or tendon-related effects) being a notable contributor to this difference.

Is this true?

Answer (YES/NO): NO